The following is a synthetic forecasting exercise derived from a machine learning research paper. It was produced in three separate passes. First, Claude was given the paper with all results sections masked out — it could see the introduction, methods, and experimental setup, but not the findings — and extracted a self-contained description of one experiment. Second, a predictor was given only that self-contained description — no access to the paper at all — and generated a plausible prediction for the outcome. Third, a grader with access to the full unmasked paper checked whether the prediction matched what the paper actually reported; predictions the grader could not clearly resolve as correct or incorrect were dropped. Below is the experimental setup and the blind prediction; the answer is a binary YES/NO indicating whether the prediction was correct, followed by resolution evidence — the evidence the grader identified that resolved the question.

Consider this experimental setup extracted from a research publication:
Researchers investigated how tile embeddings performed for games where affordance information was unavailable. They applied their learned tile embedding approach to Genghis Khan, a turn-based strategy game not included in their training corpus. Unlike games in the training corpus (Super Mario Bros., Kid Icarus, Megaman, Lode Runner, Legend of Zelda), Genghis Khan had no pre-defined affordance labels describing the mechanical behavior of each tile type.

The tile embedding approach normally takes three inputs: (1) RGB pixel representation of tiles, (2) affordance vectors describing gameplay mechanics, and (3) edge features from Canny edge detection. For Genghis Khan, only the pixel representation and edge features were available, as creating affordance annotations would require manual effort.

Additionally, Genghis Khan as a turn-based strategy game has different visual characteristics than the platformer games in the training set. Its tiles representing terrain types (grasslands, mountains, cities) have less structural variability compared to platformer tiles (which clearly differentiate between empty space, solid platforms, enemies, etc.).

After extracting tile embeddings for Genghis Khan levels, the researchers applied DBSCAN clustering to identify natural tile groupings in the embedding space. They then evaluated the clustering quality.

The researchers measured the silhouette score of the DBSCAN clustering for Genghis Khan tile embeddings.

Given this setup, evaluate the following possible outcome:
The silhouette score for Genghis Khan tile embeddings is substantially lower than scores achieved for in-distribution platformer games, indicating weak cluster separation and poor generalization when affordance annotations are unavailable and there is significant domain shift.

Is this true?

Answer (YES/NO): YES